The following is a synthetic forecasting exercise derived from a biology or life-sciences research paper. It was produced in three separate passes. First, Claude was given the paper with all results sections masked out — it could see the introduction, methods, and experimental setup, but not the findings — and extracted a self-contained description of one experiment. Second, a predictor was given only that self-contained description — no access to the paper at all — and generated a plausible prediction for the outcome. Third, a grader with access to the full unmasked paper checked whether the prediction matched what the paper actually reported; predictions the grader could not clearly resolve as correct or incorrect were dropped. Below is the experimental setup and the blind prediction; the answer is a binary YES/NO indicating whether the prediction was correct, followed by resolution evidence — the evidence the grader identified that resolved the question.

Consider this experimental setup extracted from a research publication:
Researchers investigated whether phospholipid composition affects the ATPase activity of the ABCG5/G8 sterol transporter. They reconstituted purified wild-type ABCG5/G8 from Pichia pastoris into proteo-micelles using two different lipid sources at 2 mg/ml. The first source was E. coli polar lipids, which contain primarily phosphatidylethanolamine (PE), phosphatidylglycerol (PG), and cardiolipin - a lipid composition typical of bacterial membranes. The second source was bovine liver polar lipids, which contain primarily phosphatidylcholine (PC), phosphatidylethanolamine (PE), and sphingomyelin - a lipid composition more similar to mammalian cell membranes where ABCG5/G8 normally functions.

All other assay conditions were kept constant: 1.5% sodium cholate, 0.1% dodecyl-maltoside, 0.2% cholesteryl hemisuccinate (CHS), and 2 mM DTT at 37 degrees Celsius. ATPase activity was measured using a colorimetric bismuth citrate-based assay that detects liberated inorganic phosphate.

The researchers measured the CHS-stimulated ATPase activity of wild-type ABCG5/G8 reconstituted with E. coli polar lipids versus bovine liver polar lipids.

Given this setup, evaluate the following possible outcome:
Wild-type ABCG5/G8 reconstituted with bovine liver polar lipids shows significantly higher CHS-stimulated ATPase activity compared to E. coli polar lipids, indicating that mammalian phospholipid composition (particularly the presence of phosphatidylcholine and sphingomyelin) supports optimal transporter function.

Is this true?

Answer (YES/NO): NO